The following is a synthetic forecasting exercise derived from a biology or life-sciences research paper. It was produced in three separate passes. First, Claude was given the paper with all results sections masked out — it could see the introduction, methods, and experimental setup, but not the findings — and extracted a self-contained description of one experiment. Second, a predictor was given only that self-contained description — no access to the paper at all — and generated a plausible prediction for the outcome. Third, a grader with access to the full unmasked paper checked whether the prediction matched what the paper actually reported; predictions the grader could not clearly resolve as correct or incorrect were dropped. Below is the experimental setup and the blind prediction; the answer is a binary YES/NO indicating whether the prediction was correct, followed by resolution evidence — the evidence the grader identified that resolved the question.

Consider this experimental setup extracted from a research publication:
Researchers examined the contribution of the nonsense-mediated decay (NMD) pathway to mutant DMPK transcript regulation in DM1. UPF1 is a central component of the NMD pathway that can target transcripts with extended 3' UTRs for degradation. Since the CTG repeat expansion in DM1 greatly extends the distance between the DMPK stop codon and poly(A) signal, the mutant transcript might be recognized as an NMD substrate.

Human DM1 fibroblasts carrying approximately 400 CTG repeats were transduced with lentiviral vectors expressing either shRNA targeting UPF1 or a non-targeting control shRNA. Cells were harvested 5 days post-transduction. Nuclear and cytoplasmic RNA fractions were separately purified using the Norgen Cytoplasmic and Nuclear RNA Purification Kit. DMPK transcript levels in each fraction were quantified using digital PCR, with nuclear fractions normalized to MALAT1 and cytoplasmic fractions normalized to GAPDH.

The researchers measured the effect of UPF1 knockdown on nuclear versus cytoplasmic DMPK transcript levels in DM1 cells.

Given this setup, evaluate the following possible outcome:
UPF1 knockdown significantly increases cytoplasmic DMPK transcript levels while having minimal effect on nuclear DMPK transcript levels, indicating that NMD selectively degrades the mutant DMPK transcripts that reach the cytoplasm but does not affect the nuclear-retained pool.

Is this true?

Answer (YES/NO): NO